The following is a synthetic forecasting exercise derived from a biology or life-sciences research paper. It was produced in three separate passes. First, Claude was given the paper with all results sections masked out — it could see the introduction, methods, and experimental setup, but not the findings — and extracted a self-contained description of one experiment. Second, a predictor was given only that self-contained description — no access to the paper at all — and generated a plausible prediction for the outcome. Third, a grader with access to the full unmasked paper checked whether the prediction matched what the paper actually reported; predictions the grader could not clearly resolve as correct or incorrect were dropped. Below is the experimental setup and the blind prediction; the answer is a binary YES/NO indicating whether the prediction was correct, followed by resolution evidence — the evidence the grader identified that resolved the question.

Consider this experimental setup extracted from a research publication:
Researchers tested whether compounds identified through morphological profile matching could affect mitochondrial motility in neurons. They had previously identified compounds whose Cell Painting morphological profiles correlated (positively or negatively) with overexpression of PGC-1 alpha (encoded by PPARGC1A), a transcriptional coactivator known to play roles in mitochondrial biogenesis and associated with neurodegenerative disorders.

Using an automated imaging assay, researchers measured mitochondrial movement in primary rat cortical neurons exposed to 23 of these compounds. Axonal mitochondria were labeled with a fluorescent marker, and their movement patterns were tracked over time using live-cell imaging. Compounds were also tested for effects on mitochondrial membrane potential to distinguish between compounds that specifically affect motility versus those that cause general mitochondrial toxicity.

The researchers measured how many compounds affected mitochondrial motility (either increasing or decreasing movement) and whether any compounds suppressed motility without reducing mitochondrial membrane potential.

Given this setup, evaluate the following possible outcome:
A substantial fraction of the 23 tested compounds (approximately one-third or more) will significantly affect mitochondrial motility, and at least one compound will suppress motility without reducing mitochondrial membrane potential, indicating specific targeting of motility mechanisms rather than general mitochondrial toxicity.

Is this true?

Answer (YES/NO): NO